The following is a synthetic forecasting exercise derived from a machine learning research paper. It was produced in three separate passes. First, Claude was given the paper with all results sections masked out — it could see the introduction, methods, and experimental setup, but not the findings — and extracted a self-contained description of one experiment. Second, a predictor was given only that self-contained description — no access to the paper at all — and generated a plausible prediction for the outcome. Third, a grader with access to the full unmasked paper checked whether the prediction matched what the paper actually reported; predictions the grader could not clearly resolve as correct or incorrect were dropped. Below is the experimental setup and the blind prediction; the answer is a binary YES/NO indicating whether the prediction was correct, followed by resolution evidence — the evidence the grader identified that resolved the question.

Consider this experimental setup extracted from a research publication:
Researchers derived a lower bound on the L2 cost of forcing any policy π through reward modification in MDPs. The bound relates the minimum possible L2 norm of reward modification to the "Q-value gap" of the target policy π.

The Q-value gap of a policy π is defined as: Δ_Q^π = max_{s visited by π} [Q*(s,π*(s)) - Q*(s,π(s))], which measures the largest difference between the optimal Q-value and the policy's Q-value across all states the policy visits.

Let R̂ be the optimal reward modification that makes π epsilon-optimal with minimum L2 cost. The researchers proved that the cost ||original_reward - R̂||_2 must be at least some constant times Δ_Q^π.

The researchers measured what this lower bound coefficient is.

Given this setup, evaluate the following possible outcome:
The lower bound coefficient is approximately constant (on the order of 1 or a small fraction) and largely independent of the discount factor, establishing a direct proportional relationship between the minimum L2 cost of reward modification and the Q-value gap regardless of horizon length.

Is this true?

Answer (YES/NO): NO